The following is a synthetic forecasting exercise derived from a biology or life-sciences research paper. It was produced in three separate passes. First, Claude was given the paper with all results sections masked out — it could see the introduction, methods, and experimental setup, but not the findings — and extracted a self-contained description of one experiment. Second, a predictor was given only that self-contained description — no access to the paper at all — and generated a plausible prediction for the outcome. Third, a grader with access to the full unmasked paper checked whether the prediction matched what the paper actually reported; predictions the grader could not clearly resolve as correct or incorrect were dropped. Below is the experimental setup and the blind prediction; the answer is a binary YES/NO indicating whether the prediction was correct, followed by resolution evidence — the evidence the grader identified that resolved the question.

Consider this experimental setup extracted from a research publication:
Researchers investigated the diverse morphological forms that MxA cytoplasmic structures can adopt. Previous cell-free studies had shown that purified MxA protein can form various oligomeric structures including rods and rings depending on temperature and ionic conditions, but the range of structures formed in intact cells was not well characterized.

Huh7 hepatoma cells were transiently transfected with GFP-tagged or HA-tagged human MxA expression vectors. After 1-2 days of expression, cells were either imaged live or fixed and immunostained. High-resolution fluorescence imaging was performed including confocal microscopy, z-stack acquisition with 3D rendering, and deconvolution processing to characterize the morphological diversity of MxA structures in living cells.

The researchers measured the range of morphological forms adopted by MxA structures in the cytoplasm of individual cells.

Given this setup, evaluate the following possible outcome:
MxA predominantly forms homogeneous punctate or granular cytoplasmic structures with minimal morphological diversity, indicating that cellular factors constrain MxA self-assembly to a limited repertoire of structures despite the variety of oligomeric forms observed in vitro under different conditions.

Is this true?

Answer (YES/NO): NO